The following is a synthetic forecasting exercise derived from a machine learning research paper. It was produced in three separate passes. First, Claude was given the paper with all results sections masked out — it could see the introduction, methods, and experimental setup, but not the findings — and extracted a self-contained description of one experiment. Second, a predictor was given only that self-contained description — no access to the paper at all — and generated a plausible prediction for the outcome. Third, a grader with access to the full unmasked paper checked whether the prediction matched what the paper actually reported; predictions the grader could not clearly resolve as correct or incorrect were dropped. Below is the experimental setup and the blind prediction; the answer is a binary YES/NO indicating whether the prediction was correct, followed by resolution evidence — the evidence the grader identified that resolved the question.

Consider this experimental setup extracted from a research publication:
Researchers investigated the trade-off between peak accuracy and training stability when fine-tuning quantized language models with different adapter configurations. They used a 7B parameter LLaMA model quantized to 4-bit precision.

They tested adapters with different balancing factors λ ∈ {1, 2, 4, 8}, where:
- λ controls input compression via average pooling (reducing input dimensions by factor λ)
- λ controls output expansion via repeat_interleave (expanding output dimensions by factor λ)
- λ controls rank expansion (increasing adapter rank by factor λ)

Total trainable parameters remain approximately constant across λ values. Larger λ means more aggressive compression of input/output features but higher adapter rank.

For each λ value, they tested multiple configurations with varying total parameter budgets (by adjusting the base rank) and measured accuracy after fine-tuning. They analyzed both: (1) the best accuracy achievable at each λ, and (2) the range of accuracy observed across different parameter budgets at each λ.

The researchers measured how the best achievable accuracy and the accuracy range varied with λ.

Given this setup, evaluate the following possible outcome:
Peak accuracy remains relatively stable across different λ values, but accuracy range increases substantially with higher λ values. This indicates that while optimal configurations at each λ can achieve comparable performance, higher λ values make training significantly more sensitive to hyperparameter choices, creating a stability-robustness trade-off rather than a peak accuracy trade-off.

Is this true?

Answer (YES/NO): NO